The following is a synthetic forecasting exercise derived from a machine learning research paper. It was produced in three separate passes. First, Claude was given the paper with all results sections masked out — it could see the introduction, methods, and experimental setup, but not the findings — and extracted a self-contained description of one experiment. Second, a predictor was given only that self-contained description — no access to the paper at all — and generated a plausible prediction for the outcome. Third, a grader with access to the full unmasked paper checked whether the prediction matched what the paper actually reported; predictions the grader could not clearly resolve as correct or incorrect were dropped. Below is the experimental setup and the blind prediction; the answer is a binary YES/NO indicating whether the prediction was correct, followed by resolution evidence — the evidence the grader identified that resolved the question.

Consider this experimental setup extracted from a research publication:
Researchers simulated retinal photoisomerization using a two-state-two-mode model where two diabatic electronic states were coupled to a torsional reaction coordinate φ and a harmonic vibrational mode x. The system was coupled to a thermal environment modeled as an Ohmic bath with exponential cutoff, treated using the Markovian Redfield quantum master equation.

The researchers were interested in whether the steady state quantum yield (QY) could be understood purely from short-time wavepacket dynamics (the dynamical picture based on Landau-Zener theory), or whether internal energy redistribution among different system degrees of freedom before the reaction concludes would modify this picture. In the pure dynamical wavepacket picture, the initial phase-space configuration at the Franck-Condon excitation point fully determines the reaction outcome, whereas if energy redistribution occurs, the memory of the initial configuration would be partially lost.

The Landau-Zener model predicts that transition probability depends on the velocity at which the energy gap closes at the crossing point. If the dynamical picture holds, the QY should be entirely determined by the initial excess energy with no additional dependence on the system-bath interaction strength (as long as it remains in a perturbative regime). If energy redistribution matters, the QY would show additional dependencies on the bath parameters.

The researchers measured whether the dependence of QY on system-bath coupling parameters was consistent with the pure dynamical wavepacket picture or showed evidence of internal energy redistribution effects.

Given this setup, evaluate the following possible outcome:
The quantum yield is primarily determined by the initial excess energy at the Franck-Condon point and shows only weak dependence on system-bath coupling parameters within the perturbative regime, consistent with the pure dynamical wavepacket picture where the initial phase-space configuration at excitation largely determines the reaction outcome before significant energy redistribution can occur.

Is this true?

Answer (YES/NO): NO